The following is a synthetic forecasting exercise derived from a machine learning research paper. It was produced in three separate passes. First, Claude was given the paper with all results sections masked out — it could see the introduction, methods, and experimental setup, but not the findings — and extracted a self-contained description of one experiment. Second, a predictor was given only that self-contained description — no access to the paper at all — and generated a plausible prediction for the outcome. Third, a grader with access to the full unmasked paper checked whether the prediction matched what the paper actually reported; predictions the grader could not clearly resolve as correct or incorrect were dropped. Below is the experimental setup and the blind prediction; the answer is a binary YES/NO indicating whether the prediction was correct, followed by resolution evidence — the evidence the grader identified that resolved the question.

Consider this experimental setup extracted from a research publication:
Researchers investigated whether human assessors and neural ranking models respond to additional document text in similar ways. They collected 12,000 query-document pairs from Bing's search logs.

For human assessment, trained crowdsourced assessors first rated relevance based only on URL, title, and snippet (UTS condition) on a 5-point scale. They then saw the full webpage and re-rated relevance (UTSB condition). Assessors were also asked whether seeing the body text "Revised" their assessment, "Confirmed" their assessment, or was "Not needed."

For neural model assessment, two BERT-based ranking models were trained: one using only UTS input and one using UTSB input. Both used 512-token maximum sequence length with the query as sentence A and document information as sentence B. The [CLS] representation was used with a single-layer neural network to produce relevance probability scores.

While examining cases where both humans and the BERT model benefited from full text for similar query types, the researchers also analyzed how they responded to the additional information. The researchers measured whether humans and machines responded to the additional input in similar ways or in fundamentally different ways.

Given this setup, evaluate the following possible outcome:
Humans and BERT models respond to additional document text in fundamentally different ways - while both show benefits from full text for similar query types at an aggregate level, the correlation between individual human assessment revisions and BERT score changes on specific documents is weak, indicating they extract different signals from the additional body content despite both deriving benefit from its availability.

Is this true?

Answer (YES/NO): YES